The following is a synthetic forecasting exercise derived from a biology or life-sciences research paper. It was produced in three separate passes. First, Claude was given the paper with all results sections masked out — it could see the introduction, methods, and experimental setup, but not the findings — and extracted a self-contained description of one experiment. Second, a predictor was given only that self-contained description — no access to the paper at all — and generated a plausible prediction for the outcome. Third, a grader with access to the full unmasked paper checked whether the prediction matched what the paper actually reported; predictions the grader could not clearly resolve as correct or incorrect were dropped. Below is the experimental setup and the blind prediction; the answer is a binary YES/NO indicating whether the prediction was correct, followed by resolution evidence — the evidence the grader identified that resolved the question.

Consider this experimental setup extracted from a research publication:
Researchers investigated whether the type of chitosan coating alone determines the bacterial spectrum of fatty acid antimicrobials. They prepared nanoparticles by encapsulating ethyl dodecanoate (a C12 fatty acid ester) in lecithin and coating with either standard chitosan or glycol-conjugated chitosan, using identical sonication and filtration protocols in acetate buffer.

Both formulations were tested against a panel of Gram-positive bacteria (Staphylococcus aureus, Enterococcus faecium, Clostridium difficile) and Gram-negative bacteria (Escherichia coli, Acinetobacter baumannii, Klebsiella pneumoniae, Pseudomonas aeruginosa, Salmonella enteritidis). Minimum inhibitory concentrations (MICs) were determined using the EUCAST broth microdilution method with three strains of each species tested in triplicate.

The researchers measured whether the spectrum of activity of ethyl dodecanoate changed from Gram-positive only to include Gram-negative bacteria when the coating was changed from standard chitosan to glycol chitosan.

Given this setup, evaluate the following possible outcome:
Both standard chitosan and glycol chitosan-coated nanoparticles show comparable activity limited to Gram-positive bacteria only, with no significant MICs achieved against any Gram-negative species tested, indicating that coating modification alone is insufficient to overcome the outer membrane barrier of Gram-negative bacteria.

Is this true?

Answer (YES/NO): NO